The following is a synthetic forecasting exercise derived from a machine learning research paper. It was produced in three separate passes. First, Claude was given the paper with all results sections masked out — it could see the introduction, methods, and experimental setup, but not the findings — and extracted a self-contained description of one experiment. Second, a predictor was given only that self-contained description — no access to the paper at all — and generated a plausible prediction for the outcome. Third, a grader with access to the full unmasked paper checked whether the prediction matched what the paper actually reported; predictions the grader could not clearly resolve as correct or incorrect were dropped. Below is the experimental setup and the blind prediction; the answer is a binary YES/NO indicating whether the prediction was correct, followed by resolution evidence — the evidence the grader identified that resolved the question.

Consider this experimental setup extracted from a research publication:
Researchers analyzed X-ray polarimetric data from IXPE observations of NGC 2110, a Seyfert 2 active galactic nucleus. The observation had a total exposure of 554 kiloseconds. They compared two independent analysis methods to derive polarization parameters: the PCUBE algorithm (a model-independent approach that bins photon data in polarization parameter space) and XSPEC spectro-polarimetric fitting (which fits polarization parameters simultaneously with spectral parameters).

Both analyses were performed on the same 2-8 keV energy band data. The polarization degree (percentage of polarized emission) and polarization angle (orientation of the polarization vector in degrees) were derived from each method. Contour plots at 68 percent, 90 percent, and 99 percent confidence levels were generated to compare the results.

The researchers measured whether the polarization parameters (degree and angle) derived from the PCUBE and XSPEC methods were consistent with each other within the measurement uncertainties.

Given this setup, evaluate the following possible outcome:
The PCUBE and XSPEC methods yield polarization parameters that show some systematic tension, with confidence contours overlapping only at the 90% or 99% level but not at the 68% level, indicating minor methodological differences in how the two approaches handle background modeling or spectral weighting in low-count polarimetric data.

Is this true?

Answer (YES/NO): NO